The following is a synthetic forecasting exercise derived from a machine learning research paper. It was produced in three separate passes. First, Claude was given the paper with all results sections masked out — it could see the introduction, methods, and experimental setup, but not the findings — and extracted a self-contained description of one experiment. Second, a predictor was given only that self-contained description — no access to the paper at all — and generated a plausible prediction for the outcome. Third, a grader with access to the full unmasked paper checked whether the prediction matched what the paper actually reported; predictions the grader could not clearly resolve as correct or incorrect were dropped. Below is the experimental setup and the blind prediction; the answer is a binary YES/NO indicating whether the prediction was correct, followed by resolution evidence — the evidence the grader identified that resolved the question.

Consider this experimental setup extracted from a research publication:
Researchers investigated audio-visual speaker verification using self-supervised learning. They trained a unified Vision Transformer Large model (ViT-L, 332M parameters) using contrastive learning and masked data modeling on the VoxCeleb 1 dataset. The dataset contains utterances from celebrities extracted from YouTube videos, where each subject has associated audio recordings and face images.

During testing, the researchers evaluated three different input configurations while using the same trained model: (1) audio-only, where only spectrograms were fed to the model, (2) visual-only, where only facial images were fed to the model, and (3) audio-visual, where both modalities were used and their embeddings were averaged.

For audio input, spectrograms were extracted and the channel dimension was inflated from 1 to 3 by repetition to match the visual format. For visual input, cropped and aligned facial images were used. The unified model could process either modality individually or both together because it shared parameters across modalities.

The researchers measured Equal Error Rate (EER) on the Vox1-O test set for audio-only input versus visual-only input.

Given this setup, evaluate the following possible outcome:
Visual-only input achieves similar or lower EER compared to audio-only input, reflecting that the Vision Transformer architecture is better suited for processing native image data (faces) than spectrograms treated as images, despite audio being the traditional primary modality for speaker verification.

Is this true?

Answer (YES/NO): NO